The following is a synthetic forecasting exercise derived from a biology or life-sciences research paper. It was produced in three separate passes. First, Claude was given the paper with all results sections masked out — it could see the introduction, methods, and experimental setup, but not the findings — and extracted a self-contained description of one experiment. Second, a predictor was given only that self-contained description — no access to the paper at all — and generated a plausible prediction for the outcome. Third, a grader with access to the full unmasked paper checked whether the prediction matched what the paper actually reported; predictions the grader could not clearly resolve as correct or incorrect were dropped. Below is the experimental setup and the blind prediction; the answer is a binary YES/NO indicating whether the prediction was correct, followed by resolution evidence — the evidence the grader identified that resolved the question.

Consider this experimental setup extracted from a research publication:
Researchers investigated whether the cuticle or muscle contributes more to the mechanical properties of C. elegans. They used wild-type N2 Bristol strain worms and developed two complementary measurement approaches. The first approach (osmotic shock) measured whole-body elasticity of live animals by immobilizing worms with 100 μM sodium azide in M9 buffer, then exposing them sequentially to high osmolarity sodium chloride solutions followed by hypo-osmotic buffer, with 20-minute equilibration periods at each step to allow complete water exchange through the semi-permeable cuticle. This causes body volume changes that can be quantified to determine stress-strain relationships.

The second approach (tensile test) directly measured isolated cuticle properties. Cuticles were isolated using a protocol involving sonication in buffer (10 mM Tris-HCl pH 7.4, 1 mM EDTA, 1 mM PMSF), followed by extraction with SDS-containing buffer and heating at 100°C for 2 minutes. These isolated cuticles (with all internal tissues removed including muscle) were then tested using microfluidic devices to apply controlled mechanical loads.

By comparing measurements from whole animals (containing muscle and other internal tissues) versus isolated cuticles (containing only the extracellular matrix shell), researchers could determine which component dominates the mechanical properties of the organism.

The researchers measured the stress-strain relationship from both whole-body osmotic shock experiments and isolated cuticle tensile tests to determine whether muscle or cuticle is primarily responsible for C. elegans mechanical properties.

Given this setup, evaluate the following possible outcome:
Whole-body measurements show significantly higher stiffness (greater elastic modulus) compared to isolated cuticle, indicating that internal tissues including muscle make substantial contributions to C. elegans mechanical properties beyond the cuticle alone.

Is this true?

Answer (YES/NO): NO